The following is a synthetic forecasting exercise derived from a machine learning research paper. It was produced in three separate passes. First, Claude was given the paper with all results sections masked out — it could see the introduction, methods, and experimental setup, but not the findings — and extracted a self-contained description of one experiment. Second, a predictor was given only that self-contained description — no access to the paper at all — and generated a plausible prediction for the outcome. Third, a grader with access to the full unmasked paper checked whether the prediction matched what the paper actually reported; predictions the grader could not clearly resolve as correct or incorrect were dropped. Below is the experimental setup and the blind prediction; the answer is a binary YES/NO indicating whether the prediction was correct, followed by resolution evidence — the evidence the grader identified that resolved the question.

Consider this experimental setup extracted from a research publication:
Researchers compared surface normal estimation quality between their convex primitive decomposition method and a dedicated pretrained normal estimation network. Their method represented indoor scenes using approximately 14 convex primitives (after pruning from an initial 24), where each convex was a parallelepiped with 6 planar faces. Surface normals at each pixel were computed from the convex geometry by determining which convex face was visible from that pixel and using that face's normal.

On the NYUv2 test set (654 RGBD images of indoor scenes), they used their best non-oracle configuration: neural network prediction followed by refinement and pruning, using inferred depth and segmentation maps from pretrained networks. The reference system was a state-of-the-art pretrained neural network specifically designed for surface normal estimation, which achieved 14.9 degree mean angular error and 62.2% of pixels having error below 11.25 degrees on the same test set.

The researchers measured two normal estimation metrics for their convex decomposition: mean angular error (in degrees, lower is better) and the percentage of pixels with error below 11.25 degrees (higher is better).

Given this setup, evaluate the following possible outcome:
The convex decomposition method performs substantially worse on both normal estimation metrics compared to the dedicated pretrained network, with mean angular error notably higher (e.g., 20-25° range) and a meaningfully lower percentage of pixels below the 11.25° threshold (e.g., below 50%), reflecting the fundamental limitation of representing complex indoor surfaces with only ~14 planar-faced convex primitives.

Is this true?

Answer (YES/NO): NO